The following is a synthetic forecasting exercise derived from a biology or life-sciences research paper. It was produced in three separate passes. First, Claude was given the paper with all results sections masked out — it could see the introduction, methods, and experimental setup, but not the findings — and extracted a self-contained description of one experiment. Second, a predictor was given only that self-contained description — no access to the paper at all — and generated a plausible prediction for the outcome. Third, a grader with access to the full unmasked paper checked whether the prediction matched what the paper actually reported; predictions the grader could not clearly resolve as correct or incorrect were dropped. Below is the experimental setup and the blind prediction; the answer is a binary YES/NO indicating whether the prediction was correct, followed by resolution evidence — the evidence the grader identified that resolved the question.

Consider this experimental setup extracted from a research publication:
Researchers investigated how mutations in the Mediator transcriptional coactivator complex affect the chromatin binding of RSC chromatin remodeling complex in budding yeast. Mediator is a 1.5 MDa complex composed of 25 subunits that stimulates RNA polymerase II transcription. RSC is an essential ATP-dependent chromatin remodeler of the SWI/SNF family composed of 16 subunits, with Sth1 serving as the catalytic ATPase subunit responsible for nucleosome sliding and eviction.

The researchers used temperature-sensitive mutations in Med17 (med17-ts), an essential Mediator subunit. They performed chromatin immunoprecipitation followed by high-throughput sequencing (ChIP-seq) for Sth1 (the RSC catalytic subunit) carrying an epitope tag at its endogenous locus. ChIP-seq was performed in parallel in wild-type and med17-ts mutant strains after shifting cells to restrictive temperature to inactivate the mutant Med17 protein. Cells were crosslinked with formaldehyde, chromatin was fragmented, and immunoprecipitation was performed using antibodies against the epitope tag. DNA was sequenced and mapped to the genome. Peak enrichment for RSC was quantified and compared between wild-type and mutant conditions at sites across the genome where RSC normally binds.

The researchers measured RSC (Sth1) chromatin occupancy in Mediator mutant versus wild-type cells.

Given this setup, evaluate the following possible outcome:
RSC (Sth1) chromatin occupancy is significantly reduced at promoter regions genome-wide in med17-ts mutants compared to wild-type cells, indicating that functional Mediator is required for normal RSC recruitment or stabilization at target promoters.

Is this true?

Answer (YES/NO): NO